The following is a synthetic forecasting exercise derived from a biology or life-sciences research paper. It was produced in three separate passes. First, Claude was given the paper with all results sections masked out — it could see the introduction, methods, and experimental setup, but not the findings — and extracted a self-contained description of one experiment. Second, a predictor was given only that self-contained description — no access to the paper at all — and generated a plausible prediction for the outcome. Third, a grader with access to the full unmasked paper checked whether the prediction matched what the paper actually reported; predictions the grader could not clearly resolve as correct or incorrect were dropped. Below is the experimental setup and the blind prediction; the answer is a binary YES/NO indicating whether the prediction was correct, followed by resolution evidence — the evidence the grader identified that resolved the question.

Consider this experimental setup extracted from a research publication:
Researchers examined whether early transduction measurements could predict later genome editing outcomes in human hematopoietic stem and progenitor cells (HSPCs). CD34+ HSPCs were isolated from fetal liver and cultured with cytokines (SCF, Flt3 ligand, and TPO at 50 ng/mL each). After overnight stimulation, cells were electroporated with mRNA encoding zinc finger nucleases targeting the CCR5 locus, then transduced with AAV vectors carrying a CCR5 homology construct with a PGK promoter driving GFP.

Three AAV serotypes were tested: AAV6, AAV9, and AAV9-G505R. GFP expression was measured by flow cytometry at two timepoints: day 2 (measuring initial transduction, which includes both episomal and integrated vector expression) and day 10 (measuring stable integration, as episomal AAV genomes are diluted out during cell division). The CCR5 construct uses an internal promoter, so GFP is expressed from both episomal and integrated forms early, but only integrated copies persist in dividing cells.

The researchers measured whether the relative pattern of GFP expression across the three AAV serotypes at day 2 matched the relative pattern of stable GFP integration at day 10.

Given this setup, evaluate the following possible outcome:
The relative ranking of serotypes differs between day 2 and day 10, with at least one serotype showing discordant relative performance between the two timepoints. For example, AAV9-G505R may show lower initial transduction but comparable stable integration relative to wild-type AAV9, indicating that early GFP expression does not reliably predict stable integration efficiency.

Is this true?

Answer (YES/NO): NO